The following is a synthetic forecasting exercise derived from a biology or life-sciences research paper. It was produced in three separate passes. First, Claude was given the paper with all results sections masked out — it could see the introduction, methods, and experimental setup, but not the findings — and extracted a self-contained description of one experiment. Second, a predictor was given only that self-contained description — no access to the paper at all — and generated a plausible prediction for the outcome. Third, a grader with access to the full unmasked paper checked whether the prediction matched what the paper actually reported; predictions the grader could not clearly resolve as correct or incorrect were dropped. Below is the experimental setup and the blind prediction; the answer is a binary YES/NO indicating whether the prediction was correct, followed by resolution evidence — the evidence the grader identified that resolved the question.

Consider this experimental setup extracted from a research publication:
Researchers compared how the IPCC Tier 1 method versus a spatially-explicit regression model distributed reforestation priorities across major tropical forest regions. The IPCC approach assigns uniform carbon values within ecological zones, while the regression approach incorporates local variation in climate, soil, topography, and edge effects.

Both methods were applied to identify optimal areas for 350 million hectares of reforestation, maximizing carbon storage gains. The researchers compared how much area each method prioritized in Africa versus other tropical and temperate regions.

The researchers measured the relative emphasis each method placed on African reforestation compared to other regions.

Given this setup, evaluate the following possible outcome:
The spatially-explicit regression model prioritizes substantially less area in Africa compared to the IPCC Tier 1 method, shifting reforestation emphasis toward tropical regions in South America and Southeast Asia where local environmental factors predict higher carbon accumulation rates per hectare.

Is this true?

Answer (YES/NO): NO